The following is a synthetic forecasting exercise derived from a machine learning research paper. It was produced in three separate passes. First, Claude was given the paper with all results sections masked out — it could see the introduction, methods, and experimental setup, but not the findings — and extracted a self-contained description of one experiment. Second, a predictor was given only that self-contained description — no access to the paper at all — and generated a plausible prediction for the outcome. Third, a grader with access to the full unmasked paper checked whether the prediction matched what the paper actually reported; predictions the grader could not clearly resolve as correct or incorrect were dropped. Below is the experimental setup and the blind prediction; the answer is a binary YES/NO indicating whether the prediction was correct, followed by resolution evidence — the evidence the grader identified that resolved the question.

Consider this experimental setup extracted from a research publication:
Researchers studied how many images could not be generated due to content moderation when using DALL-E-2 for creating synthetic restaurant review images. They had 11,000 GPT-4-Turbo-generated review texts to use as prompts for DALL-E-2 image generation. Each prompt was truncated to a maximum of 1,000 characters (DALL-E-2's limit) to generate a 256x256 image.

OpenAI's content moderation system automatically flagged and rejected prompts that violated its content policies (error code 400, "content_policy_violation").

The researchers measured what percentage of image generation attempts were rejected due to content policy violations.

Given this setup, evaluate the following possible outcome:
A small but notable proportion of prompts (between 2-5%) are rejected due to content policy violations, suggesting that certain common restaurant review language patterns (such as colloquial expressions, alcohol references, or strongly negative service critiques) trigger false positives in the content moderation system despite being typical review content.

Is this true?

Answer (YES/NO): NO